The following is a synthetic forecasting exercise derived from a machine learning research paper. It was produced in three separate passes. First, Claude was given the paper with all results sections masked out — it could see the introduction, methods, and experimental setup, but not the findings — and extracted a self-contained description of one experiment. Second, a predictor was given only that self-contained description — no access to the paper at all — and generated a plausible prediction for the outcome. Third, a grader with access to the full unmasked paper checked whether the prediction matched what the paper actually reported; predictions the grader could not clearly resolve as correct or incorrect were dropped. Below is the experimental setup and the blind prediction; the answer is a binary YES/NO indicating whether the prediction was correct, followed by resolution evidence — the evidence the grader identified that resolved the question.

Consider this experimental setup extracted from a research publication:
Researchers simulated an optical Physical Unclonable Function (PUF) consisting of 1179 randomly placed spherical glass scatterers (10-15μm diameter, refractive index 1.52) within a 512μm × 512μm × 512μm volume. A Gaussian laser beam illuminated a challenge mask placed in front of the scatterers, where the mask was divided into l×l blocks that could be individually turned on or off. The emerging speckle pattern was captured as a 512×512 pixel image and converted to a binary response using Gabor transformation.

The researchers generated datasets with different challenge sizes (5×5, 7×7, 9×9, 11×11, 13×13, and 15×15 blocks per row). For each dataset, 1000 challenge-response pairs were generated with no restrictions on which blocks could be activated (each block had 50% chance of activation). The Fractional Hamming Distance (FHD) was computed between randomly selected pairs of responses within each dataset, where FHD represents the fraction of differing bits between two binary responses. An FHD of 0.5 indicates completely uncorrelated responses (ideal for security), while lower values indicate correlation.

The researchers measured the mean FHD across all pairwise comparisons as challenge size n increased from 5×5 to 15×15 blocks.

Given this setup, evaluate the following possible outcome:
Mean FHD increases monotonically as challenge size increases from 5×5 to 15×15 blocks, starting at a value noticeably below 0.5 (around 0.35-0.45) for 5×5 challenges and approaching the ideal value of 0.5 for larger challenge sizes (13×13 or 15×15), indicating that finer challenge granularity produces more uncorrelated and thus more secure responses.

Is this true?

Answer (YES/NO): NO